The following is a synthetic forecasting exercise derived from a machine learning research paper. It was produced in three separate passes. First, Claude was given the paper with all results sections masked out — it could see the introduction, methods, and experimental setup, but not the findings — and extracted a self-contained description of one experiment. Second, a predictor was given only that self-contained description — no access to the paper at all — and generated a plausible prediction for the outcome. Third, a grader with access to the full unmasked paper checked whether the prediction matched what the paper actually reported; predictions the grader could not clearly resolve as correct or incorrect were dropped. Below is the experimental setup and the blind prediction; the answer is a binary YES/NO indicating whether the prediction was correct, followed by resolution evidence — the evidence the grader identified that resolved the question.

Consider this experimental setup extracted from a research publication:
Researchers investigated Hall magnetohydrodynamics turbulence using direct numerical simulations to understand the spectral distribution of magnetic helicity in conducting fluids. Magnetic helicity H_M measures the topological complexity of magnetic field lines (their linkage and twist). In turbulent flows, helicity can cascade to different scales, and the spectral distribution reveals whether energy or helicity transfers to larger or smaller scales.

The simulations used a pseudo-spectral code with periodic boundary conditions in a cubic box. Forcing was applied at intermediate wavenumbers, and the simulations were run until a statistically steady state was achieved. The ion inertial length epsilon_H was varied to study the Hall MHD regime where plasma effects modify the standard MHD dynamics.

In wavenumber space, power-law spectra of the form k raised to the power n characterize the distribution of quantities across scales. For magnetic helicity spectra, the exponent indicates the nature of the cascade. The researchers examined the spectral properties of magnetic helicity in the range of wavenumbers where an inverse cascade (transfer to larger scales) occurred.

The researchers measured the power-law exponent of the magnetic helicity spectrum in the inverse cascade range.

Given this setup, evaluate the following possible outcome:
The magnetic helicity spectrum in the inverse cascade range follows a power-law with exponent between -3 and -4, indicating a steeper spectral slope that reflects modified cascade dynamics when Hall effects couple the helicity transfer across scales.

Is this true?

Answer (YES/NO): NO